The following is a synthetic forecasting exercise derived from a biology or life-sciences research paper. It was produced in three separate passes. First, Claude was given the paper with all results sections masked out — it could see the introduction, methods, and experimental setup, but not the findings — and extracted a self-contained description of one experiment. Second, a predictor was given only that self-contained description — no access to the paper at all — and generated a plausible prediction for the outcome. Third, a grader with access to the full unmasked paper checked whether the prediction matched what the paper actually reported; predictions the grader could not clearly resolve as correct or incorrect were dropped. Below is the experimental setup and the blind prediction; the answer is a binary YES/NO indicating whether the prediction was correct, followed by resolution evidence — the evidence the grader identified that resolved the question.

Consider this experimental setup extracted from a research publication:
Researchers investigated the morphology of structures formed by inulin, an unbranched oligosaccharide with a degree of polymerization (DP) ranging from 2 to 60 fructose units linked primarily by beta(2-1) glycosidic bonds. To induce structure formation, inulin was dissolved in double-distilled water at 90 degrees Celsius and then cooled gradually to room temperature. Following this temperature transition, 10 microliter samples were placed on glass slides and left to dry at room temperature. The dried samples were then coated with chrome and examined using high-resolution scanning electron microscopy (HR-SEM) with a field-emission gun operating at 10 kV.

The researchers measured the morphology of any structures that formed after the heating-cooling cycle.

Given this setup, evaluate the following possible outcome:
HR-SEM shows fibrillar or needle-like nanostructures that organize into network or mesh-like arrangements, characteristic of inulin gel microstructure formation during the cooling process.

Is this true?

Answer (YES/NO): NO